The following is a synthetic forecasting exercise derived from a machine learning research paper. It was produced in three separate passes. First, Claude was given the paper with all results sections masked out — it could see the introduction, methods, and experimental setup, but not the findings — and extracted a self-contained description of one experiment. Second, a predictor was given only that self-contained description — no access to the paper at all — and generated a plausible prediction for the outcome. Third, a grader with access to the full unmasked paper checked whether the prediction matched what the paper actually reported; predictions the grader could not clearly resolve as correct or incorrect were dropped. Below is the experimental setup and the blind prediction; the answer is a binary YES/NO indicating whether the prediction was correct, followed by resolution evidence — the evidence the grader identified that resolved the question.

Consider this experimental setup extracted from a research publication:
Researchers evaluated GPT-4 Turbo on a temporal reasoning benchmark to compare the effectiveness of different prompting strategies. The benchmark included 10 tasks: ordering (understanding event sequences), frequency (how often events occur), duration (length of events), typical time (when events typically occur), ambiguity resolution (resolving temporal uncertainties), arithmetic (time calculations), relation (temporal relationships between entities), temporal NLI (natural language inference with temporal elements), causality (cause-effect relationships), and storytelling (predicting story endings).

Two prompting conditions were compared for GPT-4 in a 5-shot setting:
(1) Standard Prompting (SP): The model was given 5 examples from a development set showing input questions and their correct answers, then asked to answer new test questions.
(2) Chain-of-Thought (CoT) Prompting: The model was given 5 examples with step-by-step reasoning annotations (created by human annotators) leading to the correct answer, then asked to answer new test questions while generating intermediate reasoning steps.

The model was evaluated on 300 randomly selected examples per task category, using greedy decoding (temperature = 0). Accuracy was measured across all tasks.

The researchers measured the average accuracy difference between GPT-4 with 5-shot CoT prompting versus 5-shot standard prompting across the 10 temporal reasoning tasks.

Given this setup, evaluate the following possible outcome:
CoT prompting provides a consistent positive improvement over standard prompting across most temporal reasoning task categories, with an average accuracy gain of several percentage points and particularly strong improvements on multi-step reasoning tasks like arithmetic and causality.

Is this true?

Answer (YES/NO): NO